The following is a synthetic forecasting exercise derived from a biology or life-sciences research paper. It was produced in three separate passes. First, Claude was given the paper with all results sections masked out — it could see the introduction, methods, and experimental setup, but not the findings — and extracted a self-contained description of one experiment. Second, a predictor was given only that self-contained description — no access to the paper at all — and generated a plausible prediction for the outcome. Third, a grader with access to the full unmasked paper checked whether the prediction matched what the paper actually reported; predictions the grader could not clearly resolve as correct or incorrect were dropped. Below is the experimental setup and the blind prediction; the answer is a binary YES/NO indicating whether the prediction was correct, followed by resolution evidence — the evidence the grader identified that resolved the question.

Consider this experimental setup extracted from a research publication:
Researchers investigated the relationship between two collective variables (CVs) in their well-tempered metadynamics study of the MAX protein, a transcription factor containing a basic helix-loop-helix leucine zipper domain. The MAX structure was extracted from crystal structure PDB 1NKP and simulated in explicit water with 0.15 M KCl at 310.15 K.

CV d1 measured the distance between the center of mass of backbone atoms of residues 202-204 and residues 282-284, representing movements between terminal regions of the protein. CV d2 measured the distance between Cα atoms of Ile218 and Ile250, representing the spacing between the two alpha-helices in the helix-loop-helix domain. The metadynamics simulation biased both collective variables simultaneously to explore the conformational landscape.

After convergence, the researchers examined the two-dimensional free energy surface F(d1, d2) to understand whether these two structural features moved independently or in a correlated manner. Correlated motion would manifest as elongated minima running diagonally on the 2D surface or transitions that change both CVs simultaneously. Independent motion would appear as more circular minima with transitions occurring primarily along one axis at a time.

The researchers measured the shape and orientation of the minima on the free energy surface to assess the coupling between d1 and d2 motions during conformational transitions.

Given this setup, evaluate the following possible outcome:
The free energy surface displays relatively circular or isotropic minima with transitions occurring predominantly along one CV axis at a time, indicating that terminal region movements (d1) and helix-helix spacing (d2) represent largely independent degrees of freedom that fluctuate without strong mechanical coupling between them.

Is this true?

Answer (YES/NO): NO